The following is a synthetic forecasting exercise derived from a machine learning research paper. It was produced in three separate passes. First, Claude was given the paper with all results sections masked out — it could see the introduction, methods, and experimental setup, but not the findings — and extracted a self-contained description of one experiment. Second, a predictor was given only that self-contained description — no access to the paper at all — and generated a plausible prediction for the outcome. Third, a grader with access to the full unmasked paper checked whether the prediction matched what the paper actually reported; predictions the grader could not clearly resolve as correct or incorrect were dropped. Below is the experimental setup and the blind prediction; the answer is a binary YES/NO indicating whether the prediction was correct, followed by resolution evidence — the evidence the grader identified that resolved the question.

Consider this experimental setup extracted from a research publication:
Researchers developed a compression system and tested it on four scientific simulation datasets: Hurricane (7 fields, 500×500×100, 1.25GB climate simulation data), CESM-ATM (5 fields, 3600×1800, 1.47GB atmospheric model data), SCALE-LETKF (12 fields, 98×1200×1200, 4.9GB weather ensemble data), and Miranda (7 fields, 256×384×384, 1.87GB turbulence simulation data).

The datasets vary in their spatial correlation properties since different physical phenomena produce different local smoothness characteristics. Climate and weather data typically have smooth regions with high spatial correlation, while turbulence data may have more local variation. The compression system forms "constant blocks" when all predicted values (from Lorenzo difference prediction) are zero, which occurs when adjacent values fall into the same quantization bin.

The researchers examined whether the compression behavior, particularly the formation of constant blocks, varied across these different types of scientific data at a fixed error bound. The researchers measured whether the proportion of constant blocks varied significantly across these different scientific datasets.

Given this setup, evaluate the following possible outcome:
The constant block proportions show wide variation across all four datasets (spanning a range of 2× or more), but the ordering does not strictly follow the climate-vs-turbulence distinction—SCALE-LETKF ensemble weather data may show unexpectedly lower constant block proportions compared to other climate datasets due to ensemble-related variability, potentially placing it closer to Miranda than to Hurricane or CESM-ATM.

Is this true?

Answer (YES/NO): NO